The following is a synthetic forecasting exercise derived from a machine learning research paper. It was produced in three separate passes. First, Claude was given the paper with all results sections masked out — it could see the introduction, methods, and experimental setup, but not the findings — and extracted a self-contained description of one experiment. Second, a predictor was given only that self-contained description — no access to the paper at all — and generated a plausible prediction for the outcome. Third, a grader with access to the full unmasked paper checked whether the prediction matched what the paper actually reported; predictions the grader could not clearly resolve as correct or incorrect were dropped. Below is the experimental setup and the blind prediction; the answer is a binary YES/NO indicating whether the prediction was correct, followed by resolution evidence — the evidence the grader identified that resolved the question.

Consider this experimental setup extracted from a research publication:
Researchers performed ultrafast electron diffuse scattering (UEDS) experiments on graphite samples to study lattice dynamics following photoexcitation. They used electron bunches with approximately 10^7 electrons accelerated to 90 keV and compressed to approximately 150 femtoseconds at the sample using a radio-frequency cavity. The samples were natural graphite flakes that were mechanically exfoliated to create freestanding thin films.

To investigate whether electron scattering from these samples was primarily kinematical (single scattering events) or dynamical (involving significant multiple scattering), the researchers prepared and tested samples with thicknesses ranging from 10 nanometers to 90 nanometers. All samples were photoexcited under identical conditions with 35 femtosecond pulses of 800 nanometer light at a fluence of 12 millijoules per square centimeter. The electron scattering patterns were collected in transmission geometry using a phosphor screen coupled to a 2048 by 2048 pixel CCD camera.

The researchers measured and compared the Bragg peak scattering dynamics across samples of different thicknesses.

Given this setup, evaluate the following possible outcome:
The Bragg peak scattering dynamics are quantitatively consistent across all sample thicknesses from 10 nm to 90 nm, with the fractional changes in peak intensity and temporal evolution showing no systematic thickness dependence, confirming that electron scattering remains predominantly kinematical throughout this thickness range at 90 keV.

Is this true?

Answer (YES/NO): YES